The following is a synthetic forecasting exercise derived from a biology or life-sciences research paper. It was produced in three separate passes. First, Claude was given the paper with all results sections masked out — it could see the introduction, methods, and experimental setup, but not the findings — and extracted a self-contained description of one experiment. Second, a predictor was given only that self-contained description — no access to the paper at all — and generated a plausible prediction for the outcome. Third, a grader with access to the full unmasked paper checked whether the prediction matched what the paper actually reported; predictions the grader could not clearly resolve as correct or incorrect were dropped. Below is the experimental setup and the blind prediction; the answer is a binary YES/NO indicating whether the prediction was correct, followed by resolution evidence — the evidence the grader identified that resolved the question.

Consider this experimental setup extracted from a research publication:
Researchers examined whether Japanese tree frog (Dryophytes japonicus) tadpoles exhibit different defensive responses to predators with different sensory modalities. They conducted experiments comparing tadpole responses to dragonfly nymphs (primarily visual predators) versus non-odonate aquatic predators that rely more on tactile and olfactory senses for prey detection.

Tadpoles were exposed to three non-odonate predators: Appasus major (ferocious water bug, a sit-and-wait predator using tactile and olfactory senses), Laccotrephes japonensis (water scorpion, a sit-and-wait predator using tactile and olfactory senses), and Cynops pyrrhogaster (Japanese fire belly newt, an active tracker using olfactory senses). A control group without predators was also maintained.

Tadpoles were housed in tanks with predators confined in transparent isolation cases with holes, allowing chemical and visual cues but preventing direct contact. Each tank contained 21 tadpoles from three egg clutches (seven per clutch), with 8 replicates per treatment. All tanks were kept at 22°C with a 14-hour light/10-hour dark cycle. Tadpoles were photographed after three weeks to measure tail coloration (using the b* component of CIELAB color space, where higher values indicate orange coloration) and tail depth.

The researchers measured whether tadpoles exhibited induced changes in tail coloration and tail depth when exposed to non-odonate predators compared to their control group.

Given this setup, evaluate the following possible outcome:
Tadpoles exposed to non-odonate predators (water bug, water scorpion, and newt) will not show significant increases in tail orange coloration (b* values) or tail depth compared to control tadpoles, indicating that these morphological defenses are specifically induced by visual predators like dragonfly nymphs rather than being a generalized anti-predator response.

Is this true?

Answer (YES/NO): YES